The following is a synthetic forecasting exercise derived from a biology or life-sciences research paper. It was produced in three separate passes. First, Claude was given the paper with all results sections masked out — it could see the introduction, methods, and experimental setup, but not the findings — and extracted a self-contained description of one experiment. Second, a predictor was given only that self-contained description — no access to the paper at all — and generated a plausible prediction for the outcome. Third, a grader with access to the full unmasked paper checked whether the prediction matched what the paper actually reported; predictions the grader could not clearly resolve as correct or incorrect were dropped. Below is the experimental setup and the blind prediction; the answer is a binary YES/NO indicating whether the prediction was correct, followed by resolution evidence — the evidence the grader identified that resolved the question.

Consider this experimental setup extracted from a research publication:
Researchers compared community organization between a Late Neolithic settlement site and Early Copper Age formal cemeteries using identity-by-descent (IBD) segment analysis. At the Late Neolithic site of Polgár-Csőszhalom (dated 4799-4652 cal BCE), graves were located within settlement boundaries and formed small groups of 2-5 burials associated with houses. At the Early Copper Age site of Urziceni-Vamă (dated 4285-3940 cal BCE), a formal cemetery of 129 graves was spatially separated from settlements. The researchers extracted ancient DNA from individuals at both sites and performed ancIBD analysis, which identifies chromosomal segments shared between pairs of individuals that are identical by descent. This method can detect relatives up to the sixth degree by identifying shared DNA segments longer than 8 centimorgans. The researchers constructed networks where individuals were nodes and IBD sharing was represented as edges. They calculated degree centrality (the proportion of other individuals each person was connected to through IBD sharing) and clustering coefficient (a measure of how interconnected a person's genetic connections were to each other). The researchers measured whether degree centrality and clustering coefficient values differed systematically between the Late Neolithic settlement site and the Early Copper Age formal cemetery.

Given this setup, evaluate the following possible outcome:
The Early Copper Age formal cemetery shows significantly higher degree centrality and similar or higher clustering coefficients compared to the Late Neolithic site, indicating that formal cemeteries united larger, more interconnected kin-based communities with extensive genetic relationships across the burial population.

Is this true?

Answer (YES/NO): NO